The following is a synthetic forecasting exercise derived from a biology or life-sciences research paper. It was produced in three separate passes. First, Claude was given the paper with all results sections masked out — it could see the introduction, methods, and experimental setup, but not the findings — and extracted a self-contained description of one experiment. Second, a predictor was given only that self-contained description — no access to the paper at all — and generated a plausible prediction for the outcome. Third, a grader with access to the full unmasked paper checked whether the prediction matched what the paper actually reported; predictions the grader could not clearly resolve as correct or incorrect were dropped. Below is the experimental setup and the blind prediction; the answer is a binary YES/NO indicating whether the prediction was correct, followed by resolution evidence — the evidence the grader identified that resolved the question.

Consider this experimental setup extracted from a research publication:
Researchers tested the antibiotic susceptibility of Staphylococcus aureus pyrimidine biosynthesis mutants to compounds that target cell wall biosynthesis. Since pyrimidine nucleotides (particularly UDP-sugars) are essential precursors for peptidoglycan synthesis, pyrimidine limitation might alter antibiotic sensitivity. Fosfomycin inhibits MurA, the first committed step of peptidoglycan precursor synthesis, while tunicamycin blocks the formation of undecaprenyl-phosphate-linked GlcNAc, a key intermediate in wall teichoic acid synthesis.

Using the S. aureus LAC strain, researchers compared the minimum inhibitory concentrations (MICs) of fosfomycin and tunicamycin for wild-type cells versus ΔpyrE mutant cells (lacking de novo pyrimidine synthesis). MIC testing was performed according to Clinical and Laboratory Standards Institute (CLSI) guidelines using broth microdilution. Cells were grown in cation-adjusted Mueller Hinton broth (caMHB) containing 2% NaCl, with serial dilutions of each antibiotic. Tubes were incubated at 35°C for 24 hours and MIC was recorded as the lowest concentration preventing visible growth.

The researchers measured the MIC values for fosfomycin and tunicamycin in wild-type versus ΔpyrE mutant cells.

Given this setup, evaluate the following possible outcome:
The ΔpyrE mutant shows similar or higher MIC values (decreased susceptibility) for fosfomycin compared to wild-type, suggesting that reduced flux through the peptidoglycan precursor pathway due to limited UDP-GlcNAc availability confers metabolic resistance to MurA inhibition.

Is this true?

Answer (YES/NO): YES